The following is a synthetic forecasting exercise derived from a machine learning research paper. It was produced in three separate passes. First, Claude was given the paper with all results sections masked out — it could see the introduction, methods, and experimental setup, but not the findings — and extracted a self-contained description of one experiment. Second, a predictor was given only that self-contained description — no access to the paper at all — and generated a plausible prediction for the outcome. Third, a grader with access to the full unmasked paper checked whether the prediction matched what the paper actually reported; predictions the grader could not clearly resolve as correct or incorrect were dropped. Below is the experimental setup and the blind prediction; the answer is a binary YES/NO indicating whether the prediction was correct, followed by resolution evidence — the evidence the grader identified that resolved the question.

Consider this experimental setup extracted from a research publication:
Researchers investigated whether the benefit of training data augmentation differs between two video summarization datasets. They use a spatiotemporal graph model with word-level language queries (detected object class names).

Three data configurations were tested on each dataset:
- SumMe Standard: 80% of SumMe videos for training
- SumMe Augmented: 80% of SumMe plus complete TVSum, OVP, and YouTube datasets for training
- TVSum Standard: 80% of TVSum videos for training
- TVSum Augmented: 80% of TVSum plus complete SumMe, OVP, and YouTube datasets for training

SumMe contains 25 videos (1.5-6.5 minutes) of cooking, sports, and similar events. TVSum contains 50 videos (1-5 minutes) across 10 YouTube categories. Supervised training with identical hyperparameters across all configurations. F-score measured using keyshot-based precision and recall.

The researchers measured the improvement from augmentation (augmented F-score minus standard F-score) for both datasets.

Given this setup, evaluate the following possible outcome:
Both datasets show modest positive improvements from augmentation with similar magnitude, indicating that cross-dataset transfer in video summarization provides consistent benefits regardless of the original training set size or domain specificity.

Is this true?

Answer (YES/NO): NO